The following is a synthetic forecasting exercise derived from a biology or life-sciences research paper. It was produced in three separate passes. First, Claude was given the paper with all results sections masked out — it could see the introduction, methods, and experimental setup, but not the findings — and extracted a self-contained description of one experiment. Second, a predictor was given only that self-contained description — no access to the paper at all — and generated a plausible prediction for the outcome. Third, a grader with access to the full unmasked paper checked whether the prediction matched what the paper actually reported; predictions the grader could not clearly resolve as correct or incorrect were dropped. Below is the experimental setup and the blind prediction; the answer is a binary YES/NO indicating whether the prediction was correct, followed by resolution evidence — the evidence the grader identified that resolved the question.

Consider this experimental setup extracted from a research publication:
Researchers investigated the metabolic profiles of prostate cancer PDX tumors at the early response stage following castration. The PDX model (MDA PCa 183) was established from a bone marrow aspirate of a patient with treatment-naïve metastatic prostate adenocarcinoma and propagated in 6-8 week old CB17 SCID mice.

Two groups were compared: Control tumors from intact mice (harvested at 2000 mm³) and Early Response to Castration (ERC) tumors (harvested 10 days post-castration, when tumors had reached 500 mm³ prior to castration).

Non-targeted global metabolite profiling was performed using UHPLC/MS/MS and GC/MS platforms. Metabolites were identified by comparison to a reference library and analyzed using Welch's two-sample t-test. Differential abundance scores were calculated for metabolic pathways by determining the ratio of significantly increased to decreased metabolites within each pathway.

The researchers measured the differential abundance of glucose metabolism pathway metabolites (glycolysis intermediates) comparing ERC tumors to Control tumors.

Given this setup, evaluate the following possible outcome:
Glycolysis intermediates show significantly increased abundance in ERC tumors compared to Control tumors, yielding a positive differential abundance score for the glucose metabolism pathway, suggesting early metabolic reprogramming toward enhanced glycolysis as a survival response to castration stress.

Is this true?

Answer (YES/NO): YES